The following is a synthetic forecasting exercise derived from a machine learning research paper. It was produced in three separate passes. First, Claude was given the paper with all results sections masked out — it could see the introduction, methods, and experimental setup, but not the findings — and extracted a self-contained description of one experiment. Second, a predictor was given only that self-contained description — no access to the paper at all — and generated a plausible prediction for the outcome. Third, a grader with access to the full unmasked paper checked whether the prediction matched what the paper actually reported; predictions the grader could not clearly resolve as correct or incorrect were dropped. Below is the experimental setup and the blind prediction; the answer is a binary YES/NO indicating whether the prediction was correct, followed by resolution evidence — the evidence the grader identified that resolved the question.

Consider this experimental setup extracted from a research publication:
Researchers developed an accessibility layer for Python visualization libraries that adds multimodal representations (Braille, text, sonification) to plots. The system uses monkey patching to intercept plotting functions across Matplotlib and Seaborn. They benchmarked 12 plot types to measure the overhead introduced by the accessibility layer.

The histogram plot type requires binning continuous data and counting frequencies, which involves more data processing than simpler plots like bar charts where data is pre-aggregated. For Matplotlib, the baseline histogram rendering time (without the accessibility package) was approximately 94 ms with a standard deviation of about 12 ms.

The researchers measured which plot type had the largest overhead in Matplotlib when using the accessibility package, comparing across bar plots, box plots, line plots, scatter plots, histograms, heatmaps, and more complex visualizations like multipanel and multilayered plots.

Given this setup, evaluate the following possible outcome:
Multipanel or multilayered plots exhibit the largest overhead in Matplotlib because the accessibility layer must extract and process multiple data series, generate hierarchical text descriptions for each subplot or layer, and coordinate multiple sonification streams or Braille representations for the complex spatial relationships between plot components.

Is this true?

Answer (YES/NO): NO